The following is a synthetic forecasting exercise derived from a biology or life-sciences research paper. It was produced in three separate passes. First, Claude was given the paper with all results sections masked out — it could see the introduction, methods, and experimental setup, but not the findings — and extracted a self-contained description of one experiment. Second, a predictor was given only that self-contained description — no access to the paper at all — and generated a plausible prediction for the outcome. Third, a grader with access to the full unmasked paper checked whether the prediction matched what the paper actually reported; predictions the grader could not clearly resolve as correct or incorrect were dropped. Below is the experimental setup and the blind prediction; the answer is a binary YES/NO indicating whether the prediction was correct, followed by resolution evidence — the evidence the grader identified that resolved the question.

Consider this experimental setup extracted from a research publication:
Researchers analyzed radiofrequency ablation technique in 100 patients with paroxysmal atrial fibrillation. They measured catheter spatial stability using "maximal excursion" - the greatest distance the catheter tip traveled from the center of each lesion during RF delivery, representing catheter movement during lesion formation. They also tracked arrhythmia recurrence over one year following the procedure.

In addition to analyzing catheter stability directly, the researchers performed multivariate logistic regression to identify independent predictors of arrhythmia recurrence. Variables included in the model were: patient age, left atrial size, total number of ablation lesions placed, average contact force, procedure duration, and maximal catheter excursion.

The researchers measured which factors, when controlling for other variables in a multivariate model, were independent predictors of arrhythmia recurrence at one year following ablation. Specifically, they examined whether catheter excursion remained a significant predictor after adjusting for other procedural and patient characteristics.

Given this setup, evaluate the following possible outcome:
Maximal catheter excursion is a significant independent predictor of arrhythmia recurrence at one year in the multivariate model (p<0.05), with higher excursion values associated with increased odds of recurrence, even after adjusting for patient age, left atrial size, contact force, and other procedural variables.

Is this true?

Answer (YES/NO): YES